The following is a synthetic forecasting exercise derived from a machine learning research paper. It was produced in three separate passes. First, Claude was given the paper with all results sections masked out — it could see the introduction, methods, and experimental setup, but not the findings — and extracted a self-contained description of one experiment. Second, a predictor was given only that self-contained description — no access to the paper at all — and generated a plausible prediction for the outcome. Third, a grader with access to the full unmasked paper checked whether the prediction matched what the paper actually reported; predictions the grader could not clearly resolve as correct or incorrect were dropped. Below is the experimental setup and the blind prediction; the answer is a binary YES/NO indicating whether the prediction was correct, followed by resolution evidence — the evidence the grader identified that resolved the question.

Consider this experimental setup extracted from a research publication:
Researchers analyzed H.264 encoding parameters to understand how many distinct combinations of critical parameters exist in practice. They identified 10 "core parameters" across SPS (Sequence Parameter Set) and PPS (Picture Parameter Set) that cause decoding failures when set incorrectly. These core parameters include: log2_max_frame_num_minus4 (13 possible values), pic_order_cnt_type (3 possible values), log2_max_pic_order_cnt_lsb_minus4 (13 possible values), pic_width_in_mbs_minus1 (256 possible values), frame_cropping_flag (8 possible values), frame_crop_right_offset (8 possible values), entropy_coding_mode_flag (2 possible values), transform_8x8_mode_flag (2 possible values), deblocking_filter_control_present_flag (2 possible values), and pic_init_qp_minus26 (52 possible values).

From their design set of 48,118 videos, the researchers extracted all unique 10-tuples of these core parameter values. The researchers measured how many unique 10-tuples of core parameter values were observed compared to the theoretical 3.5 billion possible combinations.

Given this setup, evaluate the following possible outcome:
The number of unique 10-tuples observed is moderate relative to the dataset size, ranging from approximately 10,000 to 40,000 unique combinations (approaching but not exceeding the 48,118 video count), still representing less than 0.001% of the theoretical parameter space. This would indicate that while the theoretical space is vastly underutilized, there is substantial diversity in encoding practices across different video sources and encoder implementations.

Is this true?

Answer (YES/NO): NO